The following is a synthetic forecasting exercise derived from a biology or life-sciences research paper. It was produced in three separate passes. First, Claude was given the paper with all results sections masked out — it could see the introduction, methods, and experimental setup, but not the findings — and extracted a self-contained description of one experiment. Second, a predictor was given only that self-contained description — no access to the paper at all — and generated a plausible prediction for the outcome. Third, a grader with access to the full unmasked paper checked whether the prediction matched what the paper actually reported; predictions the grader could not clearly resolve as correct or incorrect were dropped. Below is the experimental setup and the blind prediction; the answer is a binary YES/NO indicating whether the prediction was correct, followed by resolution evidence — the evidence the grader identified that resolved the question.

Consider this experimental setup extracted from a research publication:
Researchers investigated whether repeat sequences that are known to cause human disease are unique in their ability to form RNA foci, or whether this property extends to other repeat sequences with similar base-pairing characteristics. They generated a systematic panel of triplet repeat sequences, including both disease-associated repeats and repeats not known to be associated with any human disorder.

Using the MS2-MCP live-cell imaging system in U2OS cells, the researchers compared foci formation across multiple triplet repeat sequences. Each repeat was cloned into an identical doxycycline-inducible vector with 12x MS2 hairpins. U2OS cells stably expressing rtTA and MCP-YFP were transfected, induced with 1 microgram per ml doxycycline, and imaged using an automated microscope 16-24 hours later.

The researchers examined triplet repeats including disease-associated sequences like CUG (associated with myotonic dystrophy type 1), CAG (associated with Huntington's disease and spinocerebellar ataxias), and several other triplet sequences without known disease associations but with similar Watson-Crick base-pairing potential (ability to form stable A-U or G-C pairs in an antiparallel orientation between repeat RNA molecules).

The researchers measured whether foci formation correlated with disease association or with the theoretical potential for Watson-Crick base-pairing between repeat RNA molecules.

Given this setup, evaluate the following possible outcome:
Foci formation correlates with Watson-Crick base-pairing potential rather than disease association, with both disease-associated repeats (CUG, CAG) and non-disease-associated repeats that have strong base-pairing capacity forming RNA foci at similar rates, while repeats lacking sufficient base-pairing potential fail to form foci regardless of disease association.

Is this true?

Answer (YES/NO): YES